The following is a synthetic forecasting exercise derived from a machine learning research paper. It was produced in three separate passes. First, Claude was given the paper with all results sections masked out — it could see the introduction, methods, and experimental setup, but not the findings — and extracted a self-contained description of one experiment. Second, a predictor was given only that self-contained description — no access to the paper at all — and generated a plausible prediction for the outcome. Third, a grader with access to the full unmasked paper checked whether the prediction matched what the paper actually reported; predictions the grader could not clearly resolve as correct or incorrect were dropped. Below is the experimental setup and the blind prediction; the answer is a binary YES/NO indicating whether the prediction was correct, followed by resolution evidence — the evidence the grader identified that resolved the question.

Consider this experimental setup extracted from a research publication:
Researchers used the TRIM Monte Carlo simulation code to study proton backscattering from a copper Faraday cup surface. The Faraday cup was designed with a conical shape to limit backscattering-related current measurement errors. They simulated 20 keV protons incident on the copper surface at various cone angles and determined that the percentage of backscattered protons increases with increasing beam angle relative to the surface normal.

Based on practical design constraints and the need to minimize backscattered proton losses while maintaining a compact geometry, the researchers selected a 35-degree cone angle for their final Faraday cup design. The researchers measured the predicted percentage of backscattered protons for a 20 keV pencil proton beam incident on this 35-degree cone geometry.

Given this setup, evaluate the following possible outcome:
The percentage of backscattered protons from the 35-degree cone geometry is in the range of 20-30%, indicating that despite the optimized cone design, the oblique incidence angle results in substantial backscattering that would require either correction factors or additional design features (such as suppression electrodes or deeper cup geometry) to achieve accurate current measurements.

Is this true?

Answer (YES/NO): NO